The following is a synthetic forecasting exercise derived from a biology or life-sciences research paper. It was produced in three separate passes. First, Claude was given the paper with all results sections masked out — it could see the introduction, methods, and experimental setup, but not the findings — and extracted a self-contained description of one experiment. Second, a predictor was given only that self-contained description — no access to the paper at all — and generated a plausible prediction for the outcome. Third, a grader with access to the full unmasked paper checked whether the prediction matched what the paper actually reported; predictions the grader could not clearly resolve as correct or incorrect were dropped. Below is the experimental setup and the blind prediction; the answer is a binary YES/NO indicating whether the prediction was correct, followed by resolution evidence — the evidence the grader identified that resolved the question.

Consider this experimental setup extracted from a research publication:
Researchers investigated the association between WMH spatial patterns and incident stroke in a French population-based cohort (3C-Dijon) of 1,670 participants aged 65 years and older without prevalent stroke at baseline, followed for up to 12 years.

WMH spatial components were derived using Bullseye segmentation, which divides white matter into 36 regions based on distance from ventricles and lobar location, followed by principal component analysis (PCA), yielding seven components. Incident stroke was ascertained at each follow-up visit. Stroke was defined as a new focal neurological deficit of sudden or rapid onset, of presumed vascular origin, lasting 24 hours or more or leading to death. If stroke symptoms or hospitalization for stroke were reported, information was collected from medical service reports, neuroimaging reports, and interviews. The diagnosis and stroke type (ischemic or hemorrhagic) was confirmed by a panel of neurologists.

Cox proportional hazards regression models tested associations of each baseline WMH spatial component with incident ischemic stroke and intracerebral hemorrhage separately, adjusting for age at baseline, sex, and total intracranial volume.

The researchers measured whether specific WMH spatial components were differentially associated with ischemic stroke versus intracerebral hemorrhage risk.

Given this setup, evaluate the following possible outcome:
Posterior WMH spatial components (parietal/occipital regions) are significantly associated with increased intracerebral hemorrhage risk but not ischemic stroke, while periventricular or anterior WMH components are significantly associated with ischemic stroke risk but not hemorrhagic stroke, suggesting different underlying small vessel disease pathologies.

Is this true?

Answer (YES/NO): NO